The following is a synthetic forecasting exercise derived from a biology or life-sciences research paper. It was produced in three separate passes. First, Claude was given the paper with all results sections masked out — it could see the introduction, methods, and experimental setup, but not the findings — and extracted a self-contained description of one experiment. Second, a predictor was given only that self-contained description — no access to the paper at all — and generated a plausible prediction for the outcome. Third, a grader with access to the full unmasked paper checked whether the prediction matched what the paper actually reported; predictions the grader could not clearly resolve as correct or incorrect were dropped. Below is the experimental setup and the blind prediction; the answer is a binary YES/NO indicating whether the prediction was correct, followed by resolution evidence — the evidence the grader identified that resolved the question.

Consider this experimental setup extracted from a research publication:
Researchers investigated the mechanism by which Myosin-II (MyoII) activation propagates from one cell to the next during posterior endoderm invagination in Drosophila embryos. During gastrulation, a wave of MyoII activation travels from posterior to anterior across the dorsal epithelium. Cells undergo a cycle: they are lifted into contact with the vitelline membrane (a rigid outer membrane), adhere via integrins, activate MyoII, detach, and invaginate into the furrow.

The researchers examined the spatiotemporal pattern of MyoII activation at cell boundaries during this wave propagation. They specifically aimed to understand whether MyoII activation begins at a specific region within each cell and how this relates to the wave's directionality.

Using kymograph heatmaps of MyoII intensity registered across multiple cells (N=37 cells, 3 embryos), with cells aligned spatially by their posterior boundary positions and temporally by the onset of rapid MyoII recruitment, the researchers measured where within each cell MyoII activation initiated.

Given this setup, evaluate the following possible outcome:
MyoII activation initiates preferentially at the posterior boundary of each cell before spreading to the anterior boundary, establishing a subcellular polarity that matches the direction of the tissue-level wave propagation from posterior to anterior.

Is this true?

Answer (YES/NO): YES